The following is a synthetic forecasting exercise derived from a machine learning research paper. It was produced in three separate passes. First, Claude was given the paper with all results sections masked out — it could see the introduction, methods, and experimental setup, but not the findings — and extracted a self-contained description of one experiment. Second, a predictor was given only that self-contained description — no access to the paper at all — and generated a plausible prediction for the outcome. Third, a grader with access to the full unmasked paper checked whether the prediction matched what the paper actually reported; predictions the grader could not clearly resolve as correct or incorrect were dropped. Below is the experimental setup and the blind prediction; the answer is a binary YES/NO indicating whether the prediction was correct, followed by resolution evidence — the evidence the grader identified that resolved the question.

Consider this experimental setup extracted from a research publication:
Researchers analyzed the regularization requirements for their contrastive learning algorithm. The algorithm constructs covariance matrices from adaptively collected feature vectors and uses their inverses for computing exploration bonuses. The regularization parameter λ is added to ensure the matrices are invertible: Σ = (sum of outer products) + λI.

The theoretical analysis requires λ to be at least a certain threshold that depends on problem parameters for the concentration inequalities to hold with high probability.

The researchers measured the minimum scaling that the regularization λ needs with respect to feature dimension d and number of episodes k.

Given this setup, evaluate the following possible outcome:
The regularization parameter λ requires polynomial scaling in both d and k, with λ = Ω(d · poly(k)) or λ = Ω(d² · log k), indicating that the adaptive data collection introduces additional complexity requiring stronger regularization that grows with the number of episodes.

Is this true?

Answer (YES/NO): NO